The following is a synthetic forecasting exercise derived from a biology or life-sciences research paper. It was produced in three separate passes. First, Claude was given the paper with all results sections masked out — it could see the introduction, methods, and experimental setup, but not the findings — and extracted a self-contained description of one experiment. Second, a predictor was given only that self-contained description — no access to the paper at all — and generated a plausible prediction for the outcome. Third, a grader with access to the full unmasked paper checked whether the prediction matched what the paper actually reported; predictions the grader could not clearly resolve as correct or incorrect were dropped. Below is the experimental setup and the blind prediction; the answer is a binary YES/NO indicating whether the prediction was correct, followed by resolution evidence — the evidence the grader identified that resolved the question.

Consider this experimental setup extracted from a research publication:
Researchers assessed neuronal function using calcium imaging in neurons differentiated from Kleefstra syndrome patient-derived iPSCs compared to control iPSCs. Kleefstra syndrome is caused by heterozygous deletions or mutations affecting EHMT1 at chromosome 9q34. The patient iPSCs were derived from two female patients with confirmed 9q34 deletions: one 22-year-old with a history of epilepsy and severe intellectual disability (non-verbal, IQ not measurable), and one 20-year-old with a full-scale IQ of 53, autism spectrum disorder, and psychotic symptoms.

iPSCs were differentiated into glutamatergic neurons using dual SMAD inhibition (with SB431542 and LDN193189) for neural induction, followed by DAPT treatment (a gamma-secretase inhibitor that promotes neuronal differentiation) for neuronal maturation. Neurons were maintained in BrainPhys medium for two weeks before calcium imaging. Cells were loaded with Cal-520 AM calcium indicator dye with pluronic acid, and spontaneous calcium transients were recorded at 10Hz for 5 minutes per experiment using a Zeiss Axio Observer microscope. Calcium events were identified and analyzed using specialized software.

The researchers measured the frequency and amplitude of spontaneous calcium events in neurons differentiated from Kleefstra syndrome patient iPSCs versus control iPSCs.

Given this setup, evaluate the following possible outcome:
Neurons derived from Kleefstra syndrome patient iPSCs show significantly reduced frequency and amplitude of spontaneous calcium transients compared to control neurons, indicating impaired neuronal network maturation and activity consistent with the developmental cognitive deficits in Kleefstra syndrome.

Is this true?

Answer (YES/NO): NO